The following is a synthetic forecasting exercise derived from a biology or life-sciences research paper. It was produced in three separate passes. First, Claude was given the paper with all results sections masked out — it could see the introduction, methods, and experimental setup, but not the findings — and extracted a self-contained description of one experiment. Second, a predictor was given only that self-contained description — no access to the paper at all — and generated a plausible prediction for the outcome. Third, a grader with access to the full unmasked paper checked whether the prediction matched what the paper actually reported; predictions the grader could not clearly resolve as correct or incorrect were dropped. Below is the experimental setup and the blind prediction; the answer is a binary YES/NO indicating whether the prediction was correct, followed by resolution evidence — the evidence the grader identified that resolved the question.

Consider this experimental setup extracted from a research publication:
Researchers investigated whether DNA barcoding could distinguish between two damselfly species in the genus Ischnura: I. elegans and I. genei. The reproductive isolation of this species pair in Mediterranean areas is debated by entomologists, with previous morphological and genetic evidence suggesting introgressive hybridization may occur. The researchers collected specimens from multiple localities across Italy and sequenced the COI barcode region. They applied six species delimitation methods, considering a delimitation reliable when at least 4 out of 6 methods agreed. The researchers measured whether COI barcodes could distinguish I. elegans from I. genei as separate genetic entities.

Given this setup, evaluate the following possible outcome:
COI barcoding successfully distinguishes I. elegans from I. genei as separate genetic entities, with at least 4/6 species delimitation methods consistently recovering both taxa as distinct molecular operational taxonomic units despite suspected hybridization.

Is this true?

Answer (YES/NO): NO